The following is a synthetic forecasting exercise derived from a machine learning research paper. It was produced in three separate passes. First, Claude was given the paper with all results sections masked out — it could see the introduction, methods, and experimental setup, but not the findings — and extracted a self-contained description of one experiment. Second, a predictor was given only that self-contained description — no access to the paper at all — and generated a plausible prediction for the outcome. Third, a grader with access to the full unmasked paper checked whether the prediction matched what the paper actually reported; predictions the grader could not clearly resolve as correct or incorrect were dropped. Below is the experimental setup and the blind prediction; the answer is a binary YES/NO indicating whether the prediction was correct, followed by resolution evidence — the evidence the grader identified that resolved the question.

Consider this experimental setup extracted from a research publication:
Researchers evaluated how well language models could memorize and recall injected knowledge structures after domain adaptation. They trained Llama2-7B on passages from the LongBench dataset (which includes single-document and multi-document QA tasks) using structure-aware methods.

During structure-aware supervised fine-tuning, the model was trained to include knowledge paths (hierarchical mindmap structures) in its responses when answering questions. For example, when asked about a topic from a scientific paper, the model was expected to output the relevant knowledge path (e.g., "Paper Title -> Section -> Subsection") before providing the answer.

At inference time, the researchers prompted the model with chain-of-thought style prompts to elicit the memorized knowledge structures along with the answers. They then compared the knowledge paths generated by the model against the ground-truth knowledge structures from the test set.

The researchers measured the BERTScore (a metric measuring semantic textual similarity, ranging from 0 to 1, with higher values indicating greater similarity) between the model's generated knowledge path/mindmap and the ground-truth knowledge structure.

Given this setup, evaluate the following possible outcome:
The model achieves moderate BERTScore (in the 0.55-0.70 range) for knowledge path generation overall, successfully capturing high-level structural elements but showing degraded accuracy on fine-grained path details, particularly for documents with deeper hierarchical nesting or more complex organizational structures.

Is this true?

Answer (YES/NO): NO